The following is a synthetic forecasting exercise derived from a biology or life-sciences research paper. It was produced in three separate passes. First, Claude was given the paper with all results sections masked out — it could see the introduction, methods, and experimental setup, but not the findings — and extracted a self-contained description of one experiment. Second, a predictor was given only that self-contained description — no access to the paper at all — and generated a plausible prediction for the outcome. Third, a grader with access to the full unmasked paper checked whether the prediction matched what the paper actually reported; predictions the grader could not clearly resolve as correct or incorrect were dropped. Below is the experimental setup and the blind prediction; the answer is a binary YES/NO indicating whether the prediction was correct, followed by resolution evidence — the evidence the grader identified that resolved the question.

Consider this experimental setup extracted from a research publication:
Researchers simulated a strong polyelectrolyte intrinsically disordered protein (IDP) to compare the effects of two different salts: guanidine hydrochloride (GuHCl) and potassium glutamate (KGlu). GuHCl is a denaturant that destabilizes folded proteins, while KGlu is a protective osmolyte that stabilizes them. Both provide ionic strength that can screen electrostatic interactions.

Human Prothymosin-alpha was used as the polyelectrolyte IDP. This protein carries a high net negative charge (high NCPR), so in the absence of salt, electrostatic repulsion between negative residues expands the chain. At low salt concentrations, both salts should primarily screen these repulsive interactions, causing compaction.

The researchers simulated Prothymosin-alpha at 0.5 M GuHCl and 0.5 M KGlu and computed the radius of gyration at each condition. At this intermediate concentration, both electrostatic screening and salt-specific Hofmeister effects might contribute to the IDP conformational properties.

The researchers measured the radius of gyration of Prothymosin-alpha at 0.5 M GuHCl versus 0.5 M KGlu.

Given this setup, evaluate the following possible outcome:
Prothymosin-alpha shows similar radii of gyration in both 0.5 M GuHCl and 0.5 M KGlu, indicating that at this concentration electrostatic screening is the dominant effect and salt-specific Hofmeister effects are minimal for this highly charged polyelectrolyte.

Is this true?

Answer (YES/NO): YES